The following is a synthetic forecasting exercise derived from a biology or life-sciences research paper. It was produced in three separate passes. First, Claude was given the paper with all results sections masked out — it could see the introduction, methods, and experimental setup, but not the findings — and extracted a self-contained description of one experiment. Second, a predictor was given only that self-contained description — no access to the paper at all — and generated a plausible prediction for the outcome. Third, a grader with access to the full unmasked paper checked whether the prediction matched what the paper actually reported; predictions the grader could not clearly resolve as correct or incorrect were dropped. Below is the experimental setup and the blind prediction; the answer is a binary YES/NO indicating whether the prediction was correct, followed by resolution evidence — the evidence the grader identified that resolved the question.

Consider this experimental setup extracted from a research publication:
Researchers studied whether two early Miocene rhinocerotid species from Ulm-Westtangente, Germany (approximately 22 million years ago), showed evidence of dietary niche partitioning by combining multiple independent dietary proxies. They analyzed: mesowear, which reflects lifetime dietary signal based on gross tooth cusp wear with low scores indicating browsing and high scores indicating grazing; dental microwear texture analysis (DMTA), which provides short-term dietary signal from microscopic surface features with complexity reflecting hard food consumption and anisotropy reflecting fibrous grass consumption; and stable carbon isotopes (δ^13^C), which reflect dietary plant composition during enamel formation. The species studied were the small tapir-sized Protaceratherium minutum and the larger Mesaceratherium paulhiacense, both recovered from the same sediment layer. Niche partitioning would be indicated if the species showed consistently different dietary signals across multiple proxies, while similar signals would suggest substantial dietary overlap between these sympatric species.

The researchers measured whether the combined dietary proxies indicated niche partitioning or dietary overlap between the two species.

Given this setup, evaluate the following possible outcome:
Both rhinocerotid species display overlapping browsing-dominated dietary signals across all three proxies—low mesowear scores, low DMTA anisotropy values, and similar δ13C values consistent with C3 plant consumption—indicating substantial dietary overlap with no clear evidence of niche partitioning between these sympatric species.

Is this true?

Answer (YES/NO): NO